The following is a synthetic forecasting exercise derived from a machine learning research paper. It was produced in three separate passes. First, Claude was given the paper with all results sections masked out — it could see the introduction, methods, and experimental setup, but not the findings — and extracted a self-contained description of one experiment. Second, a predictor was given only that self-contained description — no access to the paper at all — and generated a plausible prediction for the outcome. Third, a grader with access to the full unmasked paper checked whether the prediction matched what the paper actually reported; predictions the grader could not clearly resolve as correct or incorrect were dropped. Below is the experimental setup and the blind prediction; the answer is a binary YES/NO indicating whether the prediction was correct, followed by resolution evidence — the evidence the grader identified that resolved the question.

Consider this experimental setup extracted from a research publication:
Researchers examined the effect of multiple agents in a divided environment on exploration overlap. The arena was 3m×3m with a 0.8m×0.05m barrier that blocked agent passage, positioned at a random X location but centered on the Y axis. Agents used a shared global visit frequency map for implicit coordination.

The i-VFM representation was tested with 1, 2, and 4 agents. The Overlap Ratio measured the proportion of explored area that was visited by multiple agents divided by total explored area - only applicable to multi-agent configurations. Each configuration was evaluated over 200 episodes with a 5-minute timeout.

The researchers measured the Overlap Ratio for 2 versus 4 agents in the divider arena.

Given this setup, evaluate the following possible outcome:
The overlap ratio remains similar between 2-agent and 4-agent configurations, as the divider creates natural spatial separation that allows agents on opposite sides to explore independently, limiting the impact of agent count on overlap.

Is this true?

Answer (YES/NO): NO